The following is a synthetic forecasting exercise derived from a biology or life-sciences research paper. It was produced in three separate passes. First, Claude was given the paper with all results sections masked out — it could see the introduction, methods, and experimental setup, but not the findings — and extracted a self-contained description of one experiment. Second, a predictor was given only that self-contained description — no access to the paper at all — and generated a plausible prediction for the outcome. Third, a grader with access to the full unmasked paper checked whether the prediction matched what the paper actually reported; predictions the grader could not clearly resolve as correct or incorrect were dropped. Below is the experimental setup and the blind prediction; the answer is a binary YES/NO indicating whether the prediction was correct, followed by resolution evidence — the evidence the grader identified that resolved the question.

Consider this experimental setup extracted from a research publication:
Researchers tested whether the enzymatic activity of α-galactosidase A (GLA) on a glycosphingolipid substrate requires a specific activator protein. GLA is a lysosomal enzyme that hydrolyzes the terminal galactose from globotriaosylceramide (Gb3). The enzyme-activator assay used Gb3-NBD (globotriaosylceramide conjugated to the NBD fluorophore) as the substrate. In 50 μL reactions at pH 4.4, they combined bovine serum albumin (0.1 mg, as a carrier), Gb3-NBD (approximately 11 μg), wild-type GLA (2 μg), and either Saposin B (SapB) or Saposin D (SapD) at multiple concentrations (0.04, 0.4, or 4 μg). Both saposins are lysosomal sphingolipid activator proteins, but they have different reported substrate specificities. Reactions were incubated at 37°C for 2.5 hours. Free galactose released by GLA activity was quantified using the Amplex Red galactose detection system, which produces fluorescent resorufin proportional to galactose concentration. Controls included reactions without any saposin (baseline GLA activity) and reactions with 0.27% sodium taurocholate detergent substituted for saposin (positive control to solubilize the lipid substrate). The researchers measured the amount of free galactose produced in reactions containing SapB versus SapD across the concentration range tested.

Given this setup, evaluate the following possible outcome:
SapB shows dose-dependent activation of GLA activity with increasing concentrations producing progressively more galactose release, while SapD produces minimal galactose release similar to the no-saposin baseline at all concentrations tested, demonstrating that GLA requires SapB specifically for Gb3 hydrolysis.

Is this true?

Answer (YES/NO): YES